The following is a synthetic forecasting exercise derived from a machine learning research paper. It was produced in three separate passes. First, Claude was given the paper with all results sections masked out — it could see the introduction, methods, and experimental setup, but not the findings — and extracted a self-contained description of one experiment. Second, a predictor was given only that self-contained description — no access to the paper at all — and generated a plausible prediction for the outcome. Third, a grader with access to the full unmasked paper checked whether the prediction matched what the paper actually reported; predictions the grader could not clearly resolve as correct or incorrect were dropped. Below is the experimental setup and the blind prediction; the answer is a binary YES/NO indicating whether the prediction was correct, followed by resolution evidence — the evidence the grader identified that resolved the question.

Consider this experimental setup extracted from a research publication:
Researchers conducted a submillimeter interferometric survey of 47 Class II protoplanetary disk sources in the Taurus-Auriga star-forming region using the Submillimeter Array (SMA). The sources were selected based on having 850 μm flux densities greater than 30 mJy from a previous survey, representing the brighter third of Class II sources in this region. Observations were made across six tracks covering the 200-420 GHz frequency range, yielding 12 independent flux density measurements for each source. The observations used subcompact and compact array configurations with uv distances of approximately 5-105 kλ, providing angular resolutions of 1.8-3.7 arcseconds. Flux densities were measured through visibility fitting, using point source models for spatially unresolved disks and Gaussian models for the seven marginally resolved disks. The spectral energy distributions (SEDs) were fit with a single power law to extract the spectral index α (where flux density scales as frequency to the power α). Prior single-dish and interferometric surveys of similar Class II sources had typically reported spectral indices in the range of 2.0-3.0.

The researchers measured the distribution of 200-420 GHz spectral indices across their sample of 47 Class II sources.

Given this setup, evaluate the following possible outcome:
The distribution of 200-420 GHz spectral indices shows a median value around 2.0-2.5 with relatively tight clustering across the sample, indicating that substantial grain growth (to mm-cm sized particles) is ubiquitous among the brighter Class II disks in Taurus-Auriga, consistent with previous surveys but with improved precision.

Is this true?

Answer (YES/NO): NO